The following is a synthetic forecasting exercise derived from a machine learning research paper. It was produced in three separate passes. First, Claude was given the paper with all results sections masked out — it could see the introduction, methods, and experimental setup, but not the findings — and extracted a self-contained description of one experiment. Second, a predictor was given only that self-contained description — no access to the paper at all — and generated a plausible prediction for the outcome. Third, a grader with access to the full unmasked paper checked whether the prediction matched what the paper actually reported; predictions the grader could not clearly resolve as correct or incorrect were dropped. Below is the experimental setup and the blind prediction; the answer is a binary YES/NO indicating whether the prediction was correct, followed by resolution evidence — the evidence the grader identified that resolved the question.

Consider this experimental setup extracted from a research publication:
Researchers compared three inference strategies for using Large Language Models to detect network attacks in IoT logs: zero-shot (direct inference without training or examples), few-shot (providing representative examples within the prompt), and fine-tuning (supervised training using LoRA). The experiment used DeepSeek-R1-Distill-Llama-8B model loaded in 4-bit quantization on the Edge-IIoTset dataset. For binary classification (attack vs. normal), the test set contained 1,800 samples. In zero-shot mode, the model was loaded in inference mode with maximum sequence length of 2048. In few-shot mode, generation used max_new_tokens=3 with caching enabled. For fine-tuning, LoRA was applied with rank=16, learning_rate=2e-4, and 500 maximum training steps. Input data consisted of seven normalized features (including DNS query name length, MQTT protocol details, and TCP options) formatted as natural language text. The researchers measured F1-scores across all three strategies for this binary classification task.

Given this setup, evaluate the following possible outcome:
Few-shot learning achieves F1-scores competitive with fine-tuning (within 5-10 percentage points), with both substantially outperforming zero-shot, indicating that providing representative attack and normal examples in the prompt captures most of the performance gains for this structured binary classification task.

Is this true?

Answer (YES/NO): NO